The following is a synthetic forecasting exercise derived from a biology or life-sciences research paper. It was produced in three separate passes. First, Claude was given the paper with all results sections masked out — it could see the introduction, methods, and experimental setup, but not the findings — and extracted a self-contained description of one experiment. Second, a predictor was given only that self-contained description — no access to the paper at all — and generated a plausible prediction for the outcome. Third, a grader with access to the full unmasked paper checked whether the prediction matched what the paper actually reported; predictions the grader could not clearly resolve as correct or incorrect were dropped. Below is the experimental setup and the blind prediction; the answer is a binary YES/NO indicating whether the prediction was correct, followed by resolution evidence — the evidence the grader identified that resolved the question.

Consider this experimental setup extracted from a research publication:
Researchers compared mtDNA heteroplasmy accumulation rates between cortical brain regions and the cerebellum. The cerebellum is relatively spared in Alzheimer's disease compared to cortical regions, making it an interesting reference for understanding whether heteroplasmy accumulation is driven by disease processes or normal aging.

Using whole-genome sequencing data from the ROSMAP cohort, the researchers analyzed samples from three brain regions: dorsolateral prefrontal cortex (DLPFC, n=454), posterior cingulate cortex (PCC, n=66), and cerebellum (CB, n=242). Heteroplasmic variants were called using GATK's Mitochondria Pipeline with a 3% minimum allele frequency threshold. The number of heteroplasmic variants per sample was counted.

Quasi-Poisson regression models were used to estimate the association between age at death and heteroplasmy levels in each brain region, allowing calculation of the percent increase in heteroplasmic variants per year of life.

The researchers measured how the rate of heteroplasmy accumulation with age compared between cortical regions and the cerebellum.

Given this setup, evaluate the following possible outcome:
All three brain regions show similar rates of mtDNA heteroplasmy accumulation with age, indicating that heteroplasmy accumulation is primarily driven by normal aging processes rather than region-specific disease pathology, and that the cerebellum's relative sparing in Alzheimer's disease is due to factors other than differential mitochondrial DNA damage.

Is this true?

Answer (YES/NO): NO